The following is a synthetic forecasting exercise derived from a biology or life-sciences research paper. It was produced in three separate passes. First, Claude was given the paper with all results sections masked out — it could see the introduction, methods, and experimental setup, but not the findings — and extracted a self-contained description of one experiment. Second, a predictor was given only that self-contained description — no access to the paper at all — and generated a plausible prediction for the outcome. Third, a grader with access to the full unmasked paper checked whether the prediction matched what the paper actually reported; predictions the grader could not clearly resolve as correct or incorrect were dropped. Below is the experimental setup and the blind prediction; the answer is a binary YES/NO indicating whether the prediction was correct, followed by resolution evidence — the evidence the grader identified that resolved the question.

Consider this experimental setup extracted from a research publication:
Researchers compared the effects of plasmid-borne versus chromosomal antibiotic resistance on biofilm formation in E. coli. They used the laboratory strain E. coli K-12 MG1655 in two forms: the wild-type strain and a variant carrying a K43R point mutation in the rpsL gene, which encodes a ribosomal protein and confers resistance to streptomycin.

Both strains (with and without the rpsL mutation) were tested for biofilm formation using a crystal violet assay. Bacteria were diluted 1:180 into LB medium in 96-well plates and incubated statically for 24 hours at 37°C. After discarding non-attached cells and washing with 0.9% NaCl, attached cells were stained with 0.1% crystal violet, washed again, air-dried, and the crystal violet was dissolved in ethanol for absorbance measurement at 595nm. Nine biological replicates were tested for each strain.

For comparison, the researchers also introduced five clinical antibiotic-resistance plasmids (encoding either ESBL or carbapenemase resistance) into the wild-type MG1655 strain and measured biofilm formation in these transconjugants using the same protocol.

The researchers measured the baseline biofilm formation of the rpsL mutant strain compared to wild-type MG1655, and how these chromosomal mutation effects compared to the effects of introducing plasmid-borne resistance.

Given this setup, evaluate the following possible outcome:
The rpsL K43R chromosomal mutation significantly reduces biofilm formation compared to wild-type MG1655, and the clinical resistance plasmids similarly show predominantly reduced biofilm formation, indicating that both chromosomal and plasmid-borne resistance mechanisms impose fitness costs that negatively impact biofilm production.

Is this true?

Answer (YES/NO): NO